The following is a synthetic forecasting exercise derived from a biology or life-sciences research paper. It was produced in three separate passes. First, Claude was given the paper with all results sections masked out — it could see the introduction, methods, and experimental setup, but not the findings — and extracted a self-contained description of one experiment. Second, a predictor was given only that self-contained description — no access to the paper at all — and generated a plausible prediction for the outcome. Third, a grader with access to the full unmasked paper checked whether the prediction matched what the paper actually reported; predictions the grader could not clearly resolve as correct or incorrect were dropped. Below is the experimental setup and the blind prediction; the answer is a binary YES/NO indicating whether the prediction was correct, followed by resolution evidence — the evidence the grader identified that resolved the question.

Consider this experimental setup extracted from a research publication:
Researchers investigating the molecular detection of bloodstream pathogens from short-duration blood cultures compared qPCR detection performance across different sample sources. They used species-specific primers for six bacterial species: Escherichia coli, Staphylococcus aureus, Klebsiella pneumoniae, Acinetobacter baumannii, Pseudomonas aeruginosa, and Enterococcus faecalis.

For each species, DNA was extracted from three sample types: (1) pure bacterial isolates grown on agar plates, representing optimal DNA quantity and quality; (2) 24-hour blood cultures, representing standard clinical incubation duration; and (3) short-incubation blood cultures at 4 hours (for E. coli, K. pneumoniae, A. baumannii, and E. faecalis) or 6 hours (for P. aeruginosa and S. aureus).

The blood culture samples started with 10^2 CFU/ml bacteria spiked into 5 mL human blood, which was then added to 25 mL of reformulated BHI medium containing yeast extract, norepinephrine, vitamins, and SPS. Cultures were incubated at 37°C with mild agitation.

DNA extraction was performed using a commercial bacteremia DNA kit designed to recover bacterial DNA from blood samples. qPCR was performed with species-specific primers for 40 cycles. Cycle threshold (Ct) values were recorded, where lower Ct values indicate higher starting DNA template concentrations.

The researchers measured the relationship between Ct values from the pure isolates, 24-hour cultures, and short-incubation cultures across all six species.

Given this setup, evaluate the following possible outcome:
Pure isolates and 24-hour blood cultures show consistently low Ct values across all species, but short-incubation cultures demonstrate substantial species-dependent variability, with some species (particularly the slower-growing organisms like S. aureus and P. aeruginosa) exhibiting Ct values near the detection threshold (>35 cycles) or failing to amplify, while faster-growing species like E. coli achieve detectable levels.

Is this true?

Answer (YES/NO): NO